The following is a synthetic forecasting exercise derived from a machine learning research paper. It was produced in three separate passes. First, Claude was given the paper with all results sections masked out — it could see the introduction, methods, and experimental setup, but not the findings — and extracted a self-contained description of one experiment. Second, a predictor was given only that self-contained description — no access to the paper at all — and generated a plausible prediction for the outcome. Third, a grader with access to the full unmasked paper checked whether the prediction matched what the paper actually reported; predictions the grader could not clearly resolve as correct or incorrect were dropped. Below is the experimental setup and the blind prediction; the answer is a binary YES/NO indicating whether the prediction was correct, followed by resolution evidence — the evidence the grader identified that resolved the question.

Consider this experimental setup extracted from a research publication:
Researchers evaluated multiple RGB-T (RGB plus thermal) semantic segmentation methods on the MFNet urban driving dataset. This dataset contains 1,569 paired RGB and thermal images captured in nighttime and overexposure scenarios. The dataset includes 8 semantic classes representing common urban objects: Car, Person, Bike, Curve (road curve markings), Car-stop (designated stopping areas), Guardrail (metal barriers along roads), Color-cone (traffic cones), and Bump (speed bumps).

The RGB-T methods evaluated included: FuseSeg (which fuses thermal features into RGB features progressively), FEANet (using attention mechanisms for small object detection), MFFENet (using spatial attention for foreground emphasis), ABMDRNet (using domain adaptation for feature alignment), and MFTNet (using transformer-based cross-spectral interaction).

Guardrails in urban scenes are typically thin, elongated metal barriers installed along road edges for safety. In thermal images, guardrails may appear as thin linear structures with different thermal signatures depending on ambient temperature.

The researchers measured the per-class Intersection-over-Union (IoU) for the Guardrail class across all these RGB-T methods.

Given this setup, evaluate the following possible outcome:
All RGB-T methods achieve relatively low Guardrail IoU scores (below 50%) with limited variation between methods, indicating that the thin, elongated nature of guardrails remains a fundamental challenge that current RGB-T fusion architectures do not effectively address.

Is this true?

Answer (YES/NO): YES